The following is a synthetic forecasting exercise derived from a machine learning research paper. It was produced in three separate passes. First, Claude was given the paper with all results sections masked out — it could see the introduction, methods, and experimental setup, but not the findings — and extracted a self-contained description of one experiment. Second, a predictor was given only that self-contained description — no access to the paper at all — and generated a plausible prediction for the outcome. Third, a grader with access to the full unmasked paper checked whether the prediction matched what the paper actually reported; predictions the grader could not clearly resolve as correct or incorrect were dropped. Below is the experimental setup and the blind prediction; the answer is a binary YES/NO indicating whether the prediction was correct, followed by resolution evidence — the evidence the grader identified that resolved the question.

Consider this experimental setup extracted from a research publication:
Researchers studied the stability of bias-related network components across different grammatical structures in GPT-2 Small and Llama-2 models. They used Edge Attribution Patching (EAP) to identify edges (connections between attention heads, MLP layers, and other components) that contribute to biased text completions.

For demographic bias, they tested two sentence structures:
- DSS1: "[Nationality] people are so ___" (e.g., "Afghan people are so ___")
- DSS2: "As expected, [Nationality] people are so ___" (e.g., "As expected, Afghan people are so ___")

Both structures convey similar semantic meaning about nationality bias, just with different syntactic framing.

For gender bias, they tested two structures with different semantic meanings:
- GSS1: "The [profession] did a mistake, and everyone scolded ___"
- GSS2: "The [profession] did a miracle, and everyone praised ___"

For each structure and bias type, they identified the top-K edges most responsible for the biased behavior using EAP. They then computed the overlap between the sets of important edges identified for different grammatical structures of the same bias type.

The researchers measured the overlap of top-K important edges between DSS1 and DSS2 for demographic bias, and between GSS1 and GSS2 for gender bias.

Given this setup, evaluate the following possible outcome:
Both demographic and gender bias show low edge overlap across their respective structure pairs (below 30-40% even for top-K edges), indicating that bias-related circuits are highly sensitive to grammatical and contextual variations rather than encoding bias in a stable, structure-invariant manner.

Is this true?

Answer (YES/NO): NO